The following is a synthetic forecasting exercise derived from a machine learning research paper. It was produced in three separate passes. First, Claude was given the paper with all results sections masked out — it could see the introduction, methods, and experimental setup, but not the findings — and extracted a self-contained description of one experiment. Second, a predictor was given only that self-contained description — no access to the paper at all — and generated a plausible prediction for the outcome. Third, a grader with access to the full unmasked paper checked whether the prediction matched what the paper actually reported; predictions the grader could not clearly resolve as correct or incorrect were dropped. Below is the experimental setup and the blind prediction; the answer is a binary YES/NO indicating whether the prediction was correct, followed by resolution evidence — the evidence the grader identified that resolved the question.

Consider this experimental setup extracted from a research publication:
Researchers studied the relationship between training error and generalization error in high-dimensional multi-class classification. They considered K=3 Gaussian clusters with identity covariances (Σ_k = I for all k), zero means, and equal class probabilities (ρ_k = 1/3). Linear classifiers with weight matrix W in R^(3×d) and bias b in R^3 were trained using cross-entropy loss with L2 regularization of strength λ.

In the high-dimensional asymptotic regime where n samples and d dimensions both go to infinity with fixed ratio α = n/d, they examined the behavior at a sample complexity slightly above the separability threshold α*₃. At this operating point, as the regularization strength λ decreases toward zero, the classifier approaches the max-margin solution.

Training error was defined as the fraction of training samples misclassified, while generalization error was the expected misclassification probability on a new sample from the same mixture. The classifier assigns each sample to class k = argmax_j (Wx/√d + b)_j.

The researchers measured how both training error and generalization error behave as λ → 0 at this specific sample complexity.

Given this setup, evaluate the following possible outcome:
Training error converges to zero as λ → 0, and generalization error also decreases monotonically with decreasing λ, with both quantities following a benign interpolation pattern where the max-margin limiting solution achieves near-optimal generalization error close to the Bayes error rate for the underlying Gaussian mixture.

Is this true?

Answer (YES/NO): NO